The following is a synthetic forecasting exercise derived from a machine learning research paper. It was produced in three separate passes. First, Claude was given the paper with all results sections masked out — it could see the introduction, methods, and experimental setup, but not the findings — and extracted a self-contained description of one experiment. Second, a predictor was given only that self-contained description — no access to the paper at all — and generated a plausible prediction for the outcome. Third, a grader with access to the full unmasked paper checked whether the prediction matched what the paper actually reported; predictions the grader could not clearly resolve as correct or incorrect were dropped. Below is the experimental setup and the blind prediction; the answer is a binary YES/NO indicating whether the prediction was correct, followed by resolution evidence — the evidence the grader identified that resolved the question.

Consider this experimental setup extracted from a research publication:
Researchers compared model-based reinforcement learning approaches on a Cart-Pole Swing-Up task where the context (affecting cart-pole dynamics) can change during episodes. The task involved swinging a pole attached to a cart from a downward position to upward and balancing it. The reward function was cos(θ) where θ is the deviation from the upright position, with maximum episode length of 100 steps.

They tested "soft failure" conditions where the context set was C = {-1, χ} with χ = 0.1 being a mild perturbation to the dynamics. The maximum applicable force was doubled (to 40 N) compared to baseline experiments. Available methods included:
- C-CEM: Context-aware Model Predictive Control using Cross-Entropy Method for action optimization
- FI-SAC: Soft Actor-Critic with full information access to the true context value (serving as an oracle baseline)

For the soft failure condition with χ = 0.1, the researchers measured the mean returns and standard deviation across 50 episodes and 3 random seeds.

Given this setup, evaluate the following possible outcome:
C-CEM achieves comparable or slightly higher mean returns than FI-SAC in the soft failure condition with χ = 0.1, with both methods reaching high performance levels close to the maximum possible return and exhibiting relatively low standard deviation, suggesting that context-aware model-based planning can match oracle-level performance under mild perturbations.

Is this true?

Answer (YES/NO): NO